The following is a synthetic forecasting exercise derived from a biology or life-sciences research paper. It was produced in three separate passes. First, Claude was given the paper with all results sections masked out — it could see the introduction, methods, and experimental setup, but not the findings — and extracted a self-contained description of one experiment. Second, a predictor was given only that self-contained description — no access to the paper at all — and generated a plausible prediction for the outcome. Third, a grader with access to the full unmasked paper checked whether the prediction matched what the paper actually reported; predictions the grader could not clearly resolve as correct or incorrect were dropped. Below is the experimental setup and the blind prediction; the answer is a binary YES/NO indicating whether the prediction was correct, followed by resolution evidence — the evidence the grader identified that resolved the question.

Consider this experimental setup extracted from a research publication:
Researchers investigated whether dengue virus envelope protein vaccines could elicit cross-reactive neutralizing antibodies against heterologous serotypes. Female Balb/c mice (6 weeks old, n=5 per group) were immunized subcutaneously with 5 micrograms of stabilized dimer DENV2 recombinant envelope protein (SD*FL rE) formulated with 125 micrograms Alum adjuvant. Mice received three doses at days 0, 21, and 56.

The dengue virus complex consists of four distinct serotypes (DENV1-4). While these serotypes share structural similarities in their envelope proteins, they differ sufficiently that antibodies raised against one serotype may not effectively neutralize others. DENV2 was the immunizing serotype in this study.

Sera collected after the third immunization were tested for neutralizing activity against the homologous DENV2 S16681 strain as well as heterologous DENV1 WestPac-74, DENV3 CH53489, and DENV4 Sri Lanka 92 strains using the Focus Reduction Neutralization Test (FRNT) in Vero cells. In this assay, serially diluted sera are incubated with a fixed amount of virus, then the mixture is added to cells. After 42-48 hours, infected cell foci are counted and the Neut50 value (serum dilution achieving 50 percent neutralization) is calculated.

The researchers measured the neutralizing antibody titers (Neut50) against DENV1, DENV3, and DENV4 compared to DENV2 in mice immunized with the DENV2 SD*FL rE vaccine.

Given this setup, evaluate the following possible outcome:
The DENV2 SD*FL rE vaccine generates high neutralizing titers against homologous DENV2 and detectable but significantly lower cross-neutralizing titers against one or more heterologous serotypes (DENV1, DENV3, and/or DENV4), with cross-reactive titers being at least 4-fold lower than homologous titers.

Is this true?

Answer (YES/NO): NO